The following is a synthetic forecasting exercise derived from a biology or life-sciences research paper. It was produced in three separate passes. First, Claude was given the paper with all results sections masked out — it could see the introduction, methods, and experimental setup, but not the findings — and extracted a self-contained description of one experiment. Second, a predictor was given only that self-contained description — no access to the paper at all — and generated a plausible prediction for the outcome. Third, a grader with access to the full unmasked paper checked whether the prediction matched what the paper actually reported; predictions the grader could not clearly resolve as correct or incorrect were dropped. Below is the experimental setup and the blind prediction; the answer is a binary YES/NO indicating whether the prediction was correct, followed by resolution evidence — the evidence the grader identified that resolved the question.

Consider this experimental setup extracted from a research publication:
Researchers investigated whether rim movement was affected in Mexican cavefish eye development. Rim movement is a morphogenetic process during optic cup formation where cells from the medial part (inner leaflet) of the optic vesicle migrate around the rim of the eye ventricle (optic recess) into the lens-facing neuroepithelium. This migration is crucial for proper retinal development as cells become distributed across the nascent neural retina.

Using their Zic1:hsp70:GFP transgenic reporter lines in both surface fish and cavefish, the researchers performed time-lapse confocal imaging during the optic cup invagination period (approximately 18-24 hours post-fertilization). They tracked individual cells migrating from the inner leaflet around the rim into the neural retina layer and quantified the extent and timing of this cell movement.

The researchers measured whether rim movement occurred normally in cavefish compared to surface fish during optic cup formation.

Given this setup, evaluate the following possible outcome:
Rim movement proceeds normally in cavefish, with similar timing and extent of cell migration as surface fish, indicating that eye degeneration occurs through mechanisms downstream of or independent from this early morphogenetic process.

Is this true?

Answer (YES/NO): NO